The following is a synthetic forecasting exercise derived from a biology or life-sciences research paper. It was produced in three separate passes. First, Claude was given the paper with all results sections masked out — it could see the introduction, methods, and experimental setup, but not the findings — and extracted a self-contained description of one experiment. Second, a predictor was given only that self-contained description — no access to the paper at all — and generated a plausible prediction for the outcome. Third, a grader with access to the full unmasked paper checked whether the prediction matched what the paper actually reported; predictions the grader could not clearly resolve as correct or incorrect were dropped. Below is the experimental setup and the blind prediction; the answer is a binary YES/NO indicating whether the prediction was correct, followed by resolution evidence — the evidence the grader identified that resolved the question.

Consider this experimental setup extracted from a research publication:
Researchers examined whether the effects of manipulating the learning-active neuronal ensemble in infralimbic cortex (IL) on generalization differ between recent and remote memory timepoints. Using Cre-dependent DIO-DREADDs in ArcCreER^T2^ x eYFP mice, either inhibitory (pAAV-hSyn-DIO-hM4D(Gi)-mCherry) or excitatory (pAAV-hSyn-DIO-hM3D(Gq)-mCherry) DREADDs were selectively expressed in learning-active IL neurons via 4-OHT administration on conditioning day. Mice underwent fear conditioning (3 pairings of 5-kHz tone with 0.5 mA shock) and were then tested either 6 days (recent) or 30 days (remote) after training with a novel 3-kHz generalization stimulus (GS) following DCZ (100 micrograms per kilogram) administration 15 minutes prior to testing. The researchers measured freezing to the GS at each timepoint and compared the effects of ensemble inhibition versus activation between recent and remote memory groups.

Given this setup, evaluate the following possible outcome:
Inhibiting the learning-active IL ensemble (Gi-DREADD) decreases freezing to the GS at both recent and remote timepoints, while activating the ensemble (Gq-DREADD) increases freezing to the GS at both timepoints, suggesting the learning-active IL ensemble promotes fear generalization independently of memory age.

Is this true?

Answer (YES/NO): NO